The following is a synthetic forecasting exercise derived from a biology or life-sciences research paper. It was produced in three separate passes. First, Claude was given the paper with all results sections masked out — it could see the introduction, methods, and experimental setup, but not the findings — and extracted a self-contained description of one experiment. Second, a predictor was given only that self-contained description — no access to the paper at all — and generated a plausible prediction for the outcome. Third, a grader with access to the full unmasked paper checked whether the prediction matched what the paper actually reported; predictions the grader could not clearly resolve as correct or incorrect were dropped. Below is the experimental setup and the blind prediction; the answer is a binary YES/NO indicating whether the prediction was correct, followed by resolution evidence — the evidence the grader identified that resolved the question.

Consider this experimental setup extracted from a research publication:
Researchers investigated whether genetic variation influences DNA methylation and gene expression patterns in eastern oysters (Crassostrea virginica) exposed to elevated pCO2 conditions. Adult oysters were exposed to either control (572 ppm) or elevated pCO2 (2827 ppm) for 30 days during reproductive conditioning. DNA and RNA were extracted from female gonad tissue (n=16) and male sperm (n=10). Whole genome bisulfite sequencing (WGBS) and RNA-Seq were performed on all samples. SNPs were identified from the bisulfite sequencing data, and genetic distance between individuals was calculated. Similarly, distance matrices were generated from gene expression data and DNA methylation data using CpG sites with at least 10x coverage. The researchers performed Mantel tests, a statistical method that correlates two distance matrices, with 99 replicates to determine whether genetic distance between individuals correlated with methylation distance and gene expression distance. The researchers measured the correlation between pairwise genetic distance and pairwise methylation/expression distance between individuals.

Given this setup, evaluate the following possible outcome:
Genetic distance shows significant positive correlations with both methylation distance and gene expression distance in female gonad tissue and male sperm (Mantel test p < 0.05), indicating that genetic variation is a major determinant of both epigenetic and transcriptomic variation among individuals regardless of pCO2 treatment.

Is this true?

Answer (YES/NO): NO